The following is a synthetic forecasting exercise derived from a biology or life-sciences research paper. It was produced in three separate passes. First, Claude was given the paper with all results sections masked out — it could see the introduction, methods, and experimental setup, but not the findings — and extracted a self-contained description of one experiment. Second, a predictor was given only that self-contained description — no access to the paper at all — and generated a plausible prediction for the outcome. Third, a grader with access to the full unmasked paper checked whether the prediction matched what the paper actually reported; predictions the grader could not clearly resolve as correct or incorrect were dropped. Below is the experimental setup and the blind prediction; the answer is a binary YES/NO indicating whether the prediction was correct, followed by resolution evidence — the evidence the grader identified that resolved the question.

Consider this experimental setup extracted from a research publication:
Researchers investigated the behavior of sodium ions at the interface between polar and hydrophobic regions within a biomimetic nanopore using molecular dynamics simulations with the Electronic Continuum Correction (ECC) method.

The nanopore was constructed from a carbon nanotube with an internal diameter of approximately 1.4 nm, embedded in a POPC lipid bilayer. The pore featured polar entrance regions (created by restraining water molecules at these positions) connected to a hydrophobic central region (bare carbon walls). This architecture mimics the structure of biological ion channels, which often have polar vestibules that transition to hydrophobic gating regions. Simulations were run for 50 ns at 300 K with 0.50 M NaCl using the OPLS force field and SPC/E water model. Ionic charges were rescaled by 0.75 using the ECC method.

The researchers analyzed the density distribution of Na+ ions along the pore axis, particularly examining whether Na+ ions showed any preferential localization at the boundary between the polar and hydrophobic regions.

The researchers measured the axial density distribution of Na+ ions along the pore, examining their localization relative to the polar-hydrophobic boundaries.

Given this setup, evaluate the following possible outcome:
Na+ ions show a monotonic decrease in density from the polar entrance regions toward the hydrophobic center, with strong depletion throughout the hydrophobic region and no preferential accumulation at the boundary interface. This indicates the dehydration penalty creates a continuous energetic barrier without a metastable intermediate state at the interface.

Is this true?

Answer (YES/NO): YES